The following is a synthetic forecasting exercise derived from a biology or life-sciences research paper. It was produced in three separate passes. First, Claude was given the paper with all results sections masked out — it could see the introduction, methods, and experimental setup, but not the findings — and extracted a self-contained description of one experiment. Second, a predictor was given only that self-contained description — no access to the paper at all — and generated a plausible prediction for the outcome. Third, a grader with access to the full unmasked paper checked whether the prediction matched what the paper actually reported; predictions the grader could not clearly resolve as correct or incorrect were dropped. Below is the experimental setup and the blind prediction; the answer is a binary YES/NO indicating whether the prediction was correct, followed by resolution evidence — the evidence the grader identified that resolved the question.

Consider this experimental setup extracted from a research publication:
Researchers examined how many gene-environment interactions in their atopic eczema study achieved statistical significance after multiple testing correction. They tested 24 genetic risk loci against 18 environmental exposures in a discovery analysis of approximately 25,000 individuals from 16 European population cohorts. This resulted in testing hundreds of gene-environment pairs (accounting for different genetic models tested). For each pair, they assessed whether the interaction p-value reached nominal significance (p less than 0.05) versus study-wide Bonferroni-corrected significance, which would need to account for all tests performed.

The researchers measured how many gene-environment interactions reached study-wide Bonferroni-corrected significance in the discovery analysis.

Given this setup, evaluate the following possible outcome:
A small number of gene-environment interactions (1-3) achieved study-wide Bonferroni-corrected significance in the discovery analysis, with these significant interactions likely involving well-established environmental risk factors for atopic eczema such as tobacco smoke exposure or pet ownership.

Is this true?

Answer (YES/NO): NO